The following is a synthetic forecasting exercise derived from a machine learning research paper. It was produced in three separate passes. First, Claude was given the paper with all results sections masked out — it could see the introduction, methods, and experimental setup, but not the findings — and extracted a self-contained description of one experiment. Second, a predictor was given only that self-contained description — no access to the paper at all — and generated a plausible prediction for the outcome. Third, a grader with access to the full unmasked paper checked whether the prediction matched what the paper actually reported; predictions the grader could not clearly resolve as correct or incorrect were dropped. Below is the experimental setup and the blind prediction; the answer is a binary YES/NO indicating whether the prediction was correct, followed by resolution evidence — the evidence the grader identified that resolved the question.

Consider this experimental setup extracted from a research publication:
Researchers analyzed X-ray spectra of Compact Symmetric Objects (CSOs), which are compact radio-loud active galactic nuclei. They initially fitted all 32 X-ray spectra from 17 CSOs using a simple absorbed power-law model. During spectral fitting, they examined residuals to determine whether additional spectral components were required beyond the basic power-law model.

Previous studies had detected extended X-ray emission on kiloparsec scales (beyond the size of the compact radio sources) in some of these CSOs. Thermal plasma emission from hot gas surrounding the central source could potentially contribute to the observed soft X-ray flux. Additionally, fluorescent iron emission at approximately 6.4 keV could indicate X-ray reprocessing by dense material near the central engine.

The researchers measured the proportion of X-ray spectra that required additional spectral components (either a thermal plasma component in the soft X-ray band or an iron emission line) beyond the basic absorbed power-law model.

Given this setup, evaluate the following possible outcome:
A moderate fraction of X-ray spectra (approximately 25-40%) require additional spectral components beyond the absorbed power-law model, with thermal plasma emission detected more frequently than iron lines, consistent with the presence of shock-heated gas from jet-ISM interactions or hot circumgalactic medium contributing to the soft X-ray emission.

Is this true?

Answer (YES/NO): NO